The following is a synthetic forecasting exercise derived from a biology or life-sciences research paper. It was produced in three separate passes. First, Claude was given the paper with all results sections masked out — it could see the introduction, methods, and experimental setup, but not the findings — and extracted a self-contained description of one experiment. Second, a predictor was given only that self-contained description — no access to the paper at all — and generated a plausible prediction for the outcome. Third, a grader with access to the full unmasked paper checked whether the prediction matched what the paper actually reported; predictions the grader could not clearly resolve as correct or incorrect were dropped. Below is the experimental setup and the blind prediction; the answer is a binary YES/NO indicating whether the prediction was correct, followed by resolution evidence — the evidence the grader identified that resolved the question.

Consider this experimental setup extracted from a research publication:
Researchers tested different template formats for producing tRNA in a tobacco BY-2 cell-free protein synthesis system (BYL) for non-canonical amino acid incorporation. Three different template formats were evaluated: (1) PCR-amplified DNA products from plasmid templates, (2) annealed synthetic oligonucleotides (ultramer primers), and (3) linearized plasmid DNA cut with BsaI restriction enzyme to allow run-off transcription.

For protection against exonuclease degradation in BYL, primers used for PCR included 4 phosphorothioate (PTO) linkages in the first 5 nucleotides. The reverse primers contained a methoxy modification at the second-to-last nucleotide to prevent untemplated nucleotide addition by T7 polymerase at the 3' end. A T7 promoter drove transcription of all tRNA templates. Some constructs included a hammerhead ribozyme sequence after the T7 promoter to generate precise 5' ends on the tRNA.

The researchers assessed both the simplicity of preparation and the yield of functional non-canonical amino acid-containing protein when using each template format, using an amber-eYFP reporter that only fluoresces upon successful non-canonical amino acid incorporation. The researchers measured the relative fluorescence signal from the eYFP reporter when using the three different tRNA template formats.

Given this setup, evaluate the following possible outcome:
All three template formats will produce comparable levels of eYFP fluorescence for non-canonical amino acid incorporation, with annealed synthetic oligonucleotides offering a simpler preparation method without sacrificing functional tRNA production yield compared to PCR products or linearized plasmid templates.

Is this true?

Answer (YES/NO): NO